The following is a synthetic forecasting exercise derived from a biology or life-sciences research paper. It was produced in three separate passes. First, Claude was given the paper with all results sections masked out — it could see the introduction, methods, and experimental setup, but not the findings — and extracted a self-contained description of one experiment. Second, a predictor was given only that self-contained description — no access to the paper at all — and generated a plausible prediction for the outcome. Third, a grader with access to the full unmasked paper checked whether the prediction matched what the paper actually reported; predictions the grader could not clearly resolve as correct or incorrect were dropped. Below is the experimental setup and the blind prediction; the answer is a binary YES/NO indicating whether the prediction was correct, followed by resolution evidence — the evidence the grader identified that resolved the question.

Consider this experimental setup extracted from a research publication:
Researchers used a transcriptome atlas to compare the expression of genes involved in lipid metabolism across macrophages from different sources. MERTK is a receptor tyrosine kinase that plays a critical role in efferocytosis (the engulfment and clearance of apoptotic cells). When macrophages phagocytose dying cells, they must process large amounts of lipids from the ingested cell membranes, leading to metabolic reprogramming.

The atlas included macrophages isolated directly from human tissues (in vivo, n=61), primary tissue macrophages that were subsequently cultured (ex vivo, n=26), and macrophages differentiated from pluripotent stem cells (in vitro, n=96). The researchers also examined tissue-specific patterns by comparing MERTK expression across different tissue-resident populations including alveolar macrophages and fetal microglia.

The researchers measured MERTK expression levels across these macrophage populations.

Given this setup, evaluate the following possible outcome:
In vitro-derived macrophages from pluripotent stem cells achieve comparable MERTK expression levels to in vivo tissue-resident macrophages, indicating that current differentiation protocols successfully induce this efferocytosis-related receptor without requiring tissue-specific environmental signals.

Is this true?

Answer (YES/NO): NO